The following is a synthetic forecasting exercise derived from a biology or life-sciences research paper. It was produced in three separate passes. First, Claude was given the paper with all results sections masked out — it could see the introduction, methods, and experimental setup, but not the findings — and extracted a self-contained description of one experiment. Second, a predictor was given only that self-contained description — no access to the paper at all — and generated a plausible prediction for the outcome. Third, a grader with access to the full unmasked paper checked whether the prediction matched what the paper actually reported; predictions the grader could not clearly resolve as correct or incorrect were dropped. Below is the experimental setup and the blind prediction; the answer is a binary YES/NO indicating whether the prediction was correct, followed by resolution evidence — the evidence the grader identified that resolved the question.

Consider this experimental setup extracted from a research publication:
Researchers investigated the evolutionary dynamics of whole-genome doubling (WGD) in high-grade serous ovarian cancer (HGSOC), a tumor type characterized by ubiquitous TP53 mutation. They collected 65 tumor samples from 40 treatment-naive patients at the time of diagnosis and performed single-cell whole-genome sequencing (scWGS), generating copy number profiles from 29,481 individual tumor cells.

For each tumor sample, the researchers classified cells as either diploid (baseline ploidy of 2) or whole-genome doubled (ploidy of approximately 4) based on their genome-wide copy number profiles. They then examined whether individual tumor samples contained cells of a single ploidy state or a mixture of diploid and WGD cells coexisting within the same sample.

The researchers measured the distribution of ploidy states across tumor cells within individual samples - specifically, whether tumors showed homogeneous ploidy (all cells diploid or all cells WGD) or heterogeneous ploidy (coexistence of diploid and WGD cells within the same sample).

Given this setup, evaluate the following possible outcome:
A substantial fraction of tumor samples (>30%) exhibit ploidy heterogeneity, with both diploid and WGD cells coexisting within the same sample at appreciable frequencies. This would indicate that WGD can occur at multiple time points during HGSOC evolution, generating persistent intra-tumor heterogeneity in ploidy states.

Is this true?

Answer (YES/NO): YES